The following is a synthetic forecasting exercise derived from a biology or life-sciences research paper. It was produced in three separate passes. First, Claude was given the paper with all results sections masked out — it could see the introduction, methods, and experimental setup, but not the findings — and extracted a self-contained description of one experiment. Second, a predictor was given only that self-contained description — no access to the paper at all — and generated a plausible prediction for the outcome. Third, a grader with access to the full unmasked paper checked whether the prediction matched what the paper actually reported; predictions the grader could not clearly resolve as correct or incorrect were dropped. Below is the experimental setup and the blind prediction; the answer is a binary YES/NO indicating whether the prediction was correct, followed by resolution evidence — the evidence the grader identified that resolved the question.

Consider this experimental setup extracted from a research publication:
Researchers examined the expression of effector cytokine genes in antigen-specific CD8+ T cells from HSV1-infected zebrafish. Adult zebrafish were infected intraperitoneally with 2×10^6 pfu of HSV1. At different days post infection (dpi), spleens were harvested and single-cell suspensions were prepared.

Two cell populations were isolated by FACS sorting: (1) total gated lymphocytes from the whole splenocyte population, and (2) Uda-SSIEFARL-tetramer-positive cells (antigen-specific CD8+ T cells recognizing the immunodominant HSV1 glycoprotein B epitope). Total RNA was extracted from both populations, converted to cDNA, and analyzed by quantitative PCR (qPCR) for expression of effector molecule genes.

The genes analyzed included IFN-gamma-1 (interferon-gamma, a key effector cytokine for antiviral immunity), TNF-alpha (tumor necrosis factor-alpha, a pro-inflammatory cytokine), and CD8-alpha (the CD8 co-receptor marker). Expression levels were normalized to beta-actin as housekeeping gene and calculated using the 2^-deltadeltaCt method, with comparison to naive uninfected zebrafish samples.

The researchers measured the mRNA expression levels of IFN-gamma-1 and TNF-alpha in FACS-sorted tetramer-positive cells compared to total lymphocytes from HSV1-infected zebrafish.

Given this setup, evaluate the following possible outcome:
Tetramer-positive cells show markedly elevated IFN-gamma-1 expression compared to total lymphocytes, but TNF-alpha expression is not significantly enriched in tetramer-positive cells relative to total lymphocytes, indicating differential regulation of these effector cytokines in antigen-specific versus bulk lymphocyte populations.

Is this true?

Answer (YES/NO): NO